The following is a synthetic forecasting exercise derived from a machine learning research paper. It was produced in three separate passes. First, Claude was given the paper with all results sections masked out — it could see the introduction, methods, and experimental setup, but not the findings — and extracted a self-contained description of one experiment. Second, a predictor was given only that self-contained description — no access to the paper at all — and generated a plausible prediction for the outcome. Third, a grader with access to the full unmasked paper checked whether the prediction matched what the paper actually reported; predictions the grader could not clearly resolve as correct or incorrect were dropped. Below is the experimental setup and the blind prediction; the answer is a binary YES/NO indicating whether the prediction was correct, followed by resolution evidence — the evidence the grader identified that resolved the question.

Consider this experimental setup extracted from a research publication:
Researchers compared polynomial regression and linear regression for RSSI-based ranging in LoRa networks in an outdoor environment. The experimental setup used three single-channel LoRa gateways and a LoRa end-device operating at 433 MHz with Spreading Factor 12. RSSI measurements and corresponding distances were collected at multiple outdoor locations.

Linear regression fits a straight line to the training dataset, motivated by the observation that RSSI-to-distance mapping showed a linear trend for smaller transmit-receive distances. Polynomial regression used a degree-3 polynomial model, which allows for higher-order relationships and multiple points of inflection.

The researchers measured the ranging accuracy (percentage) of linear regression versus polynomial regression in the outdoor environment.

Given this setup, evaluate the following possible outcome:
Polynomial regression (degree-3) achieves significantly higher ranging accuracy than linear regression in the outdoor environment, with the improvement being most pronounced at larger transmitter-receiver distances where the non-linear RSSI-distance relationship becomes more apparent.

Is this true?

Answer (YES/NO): NO